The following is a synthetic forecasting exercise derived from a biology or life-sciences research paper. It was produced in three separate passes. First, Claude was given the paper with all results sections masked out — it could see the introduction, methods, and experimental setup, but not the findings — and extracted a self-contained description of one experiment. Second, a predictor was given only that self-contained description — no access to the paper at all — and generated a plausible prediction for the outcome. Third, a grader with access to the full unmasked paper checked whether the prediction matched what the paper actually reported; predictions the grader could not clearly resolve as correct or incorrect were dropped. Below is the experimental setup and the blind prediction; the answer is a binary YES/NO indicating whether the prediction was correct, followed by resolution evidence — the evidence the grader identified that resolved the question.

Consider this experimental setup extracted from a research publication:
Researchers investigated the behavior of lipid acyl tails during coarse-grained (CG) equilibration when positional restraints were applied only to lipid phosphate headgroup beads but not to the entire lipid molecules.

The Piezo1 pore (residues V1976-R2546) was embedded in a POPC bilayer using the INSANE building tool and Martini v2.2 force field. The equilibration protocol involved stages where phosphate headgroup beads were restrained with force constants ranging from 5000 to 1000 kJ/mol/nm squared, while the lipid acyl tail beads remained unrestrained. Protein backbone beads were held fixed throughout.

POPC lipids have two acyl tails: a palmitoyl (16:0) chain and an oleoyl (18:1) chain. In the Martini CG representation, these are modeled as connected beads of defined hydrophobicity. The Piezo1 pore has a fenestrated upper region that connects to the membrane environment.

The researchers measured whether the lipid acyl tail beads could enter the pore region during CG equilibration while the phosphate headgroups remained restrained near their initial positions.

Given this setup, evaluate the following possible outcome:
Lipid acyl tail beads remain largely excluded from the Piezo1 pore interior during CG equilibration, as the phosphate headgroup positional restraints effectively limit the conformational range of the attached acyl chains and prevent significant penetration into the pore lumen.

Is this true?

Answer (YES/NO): NO